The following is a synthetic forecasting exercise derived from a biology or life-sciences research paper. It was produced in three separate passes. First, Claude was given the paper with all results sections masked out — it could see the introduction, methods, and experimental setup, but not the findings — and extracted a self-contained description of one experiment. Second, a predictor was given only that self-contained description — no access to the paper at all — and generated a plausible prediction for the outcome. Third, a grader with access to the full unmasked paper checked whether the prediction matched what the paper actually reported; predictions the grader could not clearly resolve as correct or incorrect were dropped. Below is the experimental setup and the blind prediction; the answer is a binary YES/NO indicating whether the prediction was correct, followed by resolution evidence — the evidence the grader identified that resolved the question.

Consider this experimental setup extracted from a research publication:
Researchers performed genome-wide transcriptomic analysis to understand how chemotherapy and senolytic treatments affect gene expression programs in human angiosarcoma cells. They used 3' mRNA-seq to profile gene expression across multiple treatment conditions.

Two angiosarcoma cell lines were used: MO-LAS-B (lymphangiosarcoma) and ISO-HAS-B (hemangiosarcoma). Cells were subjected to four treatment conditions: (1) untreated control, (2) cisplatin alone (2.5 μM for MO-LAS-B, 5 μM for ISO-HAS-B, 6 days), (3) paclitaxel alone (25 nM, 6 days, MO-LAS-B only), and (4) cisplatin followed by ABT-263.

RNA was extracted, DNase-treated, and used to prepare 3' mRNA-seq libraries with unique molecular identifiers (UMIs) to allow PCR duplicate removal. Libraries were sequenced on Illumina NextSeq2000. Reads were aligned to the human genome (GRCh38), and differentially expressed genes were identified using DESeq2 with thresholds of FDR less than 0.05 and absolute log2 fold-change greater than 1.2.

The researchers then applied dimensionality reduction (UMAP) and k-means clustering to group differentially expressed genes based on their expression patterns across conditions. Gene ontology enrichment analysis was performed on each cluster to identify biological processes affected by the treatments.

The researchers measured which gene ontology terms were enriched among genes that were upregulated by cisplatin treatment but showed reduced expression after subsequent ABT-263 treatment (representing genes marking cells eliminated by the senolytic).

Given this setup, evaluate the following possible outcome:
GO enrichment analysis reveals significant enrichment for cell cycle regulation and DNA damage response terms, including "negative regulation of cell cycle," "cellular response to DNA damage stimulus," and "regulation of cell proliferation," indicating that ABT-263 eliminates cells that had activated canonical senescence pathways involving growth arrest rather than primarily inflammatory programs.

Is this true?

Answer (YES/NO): NO